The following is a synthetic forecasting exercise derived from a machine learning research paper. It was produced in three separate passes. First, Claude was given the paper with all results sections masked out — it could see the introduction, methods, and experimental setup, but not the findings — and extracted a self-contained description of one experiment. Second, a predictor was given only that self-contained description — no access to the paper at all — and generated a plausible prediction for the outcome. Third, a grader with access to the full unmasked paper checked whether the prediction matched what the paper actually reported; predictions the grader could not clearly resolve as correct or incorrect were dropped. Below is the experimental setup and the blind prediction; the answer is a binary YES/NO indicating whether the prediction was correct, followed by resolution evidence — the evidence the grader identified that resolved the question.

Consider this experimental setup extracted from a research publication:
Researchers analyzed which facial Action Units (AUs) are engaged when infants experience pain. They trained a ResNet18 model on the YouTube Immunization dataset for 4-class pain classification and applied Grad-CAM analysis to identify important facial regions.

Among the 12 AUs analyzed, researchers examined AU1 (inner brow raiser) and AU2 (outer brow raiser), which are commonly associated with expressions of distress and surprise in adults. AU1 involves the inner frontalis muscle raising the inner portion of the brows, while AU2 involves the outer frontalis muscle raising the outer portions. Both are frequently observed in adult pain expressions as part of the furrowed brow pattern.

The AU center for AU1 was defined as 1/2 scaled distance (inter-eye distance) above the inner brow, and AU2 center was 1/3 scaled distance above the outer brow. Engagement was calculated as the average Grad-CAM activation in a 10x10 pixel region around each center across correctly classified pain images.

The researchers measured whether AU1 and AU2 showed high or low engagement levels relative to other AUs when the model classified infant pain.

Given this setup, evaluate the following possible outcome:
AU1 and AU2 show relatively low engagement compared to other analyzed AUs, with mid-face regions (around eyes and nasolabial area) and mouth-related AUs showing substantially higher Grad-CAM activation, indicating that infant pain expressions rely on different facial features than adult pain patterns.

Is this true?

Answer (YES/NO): YES